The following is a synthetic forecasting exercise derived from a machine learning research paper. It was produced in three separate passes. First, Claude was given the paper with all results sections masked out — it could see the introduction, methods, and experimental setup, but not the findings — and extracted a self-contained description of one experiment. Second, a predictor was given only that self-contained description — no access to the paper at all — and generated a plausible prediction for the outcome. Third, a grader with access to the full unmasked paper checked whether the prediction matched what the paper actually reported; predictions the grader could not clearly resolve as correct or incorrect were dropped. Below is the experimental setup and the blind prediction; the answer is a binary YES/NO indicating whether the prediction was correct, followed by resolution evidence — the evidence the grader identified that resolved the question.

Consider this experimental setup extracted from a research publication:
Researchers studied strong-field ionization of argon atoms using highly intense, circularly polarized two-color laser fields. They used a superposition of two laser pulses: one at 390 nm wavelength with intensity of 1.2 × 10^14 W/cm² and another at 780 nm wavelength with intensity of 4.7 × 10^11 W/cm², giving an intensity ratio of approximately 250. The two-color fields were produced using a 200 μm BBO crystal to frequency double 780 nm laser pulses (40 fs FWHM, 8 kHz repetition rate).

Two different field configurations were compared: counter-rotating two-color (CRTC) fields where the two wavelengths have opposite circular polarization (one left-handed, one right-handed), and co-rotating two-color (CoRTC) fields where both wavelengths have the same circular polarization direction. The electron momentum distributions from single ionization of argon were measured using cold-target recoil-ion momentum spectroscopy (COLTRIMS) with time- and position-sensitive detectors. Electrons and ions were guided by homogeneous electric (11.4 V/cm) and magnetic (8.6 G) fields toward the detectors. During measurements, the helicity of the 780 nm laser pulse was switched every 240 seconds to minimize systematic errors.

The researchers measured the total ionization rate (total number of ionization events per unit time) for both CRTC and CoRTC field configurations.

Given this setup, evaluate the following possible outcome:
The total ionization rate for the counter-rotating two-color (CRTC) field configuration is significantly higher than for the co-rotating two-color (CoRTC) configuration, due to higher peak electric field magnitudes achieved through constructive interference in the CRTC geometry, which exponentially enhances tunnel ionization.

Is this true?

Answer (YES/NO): NO